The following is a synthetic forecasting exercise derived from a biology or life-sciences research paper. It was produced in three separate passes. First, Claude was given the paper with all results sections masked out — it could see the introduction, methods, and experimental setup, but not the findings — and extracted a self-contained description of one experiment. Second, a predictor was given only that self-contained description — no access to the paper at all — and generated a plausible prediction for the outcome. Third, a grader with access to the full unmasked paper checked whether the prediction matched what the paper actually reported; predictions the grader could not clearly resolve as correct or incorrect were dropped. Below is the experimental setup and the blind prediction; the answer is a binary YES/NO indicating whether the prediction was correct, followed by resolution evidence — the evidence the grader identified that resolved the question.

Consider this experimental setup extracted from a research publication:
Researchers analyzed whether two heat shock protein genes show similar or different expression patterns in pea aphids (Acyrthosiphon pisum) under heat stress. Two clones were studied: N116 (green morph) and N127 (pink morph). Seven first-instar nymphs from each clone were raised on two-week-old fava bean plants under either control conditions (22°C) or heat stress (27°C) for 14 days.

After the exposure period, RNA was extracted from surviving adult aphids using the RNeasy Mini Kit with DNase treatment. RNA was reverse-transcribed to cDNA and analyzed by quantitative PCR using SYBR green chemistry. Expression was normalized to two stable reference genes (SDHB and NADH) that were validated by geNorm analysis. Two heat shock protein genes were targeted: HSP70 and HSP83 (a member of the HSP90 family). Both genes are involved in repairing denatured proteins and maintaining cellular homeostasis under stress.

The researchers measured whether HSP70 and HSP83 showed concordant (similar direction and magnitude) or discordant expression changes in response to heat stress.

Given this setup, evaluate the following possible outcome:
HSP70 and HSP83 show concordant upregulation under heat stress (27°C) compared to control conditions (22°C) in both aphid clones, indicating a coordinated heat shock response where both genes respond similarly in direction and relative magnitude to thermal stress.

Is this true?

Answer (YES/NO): NO